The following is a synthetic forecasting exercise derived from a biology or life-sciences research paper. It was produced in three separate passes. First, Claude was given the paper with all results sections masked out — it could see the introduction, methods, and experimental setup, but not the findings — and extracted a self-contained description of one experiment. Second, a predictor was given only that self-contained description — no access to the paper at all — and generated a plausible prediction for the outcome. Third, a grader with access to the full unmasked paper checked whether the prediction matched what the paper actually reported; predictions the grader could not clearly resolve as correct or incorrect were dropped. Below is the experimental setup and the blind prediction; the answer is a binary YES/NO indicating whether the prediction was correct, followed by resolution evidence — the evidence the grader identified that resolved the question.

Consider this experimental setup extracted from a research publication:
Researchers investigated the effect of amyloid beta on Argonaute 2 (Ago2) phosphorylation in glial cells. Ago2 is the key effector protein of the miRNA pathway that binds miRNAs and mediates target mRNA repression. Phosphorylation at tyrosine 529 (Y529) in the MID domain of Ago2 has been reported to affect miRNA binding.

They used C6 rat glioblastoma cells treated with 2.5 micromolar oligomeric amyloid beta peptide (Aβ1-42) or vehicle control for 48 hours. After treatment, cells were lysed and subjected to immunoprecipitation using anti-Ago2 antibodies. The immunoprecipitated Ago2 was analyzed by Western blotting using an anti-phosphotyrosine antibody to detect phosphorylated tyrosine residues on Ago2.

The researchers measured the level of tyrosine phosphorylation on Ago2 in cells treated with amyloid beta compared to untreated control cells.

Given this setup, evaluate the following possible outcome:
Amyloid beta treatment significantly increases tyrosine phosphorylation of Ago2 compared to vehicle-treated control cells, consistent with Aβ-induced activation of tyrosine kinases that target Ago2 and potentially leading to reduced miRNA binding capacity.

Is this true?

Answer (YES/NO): NO